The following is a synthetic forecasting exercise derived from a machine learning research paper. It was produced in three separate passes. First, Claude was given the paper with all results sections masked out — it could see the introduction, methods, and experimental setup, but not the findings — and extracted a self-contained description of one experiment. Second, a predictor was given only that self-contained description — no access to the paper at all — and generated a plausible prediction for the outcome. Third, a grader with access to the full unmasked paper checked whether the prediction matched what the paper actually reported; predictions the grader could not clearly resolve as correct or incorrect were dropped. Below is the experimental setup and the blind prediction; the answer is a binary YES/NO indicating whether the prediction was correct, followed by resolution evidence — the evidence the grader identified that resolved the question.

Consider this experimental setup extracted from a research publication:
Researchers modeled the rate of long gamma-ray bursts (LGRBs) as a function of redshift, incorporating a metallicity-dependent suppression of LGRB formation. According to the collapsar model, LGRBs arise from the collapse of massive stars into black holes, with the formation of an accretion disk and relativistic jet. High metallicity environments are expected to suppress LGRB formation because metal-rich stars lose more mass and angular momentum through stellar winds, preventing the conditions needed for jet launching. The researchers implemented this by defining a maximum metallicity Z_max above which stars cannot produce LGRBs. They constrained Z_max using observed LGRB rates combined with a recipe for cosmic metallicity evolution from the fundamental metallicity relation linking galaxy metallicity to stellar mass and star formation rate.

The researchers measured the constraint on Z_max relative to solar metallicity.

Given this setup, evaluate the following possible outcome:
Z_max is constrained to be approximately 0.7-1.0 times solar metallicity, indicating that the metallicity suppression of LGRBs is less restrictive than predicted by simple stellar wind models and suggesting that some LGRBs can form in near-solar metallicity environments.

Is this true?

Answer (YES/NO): NO